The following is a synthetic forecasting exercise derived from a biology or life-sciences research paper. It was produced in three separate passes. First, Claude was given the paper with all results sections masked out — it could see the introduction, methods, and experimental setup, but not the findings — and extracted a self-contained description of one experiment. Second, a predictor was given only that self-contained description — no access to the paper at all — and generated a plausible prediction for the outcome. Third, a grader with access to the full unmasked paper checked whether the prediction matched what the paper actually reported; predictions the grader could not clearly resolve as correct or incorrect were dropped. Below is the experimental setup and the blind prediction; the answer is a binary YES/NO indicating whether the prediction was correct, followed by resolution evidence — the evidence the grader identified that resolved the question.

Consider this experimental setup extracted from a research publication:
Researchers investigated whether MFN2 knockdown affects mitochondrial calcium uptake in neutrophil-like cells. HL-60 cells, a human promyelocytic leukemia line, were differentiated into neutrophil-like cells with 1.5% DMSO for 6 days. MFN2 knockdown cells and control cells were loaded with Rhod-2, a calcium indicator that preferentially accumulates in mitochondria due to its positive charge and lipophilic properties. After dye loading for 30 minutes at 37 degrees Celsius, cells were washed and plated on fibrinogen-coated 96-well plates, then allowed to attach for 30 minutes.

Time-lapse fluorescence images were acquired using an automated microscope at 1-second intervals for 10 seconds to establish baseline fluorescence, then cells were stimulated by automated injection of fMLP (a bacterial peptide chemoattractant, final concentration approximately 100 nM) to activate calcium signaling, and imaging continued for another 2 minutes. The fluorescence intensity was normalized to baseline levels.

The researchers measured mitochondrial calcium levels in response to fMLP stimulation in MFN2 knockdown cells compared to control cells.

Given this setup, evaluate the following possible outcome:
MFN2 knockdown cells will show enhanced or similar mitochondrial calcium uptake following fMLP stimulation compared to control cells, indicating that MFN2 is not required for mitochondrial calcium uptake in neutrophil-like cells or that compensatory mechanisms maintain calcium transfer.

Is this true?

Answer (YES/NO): NO